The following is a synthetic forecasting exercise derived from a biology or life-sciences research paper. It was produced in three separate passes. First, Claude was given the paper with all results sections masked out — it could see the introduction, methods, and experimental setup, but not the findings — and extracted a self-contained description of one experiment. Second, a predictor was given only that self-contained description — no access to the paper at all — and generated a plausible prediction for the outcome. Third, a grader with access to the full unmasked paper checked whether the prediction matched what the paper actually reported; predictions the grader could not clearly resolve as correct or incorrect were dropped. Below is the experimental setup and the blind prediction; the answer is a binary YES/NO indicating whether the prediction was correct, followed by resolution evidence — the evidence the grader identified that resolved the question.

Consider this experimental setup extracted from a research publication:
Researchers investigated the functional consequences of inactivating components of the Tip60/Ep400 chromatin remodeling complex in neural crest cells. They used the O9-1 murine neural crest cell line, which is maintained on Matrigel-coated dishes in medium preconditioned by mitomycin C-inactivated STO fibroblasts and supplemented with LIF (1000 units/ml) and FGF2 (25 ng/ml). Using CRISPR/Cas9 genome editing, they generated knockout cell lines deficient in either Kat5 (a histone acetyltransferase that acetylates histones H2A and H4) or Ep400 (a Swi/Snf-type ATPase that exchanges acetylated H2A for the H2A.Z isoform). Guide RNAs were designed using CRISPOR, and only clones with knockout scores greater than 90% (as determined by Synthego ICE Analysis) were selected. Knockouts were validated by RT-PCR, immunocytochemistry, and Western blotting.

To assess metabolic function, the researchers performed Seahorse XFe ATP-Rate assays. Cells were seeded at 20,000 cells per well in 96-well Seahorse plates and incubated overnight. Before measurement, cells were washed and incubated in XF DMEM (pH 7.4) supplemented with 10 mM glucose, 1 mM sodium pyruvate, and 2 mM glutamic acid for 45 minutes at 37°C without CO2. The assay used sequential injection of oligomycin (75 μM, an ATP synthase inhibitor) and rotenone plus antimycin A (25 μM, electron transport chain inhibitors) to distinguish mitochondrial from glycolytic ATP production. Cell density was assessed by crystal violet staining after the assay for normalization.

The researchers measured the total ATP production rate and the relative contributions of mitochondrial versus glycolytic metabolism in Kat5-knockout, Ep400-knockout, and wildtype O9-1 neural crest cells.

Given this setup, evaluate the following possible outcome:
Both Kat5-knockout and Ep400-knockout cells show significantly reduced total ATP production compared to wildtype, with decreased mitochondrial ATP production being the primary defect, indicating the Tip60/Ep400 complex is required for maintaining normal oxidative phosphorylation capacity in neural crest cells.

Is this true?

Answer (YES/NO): NO